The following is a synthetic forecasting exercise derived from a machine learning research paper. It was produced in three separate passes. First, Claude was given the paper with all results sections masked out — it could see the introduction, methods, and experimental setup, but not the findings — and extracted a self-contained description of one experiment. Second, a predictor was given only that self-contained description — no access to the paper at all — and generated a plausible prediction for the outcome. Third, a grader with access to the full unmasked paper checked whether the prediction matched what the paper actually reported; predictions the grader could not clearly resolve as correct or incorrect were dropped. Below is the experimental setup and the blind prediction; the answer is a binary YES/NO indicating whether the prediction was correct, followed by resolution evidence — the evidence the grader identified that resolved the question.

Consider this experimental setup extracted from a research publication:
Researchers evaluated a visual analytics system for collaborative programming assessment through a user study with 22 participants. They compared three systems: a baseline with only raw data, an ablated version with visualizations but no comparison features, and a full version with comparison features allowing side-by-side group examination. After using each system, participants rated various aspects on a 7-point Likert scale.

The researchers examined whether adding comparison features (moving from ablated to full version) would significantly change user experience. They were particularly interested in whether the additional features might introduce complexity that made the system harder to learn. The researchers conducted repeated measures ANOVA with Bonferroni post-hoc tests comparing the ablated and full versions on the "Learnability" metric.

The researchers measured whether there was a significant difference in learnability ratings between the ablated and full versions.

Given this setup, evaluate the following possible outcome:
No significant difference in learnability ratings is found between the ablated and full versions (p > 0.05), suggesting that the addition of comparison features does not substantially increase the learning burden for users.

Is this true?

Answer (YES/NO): YES